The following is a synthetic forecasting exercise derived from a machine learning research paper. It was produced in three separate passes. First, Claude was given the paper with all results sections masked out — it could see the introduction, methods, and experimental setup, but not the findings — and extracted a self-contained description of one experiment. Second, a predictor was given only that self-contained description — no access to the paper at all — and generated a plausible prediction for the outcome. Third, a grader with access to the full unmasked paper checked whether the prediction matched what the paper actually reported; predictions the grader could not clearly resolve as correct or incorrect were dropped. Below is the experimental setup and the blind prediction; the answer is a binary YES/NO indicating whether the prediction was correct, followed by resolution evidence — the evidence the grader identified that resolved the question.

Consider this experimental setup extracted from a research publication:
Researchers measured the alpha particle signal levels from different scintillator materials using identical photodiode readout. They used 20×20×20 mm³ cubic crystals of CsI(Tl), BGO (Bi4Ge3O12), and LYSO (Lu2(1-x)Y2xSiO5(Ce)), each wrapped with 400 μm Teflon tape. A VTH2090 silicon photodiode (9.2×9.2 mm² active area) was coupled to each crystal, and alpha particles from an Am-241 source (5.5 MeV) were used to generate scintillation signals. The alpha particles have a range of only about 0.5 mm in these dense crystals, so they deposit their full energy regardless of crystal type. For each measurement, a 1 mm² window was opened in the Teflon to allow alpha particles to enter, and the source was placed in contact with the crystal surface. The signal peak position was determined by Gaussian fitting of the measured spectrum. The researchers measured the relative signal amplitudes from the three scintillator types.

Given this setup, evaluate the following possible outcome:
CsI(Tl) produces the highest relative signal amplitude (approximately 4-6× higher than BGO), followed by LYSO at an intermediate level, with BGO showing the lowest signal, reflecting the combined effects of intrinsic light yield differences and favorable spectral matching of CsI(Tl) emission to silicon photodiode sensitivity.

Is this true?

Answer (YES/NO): NO